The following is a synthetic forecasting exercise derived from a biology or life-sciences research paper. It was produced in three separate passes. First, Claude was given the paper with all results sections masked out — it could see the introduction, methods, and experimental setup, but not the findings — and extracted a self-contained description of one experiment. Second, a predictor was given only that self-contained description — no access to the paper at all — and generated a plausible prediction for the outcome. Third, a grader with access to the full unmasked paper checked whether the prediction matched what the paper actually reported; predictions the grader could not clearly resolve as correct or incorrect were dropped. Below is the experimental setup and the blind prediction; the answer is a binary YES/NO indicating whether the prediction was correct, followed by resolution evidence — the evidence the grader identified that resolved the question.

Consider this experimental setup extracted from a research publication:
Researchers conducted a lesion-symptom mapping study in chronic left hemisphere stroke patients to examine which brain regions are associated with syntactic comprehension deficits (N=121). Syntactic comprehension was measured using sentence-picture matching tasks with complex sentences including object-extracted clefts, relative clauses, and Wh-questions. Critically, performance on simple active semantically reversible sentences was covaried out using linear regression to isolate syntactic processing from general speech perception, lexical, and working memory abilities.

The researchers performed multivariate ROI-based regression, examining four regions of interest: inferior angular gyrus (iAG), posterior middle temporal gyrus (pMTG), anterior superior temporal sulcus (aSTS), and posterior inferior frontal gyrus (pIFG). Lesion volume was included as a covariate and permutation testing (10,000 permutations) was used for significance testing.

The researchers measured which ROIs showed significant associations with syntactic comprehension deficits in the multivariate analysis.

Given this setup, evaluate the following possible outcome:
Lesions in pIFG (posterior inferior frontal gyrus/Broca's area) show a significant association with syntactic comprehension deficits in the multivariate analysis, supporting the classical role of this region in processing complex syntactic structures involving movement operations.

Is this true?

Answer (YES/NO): NO